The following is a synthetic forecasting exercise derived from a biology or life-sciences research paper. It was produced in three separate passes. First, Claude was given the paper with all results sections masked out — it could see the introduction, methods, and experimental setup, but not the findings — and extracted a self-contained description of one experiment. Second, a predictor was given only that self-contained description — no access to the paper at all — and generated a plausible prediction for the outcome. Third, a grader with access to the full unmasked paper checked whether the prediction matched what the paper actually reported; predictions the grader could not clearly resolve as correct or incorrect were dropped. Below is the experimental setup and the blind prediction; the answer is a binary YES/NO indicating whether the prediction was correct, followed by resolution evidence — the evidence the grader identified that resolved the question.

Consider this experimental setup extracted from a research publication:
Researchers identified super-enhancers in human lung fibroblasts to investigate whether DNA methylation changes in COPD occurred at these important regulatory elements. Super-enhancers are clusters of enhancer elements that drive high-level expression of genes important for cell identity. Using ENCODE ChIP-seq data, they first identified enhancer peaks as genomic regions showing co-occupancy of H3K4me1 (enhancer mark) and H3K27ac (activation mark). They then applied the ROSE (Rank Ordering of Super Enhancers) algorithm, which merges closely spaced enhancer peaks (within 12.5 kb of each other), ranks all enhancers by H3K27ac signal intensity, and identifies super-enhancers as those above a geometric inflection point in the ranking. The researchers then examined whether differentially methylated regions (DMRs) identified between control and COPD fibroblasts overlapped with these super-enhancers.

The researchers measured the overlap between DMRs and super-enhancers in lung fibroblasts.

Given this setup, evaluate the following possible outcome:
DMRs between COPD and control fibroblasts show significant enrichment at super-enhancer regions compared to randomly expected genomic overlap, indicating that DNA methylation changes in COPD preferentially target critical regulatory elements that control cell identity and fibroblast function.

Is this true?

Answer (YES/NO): YES